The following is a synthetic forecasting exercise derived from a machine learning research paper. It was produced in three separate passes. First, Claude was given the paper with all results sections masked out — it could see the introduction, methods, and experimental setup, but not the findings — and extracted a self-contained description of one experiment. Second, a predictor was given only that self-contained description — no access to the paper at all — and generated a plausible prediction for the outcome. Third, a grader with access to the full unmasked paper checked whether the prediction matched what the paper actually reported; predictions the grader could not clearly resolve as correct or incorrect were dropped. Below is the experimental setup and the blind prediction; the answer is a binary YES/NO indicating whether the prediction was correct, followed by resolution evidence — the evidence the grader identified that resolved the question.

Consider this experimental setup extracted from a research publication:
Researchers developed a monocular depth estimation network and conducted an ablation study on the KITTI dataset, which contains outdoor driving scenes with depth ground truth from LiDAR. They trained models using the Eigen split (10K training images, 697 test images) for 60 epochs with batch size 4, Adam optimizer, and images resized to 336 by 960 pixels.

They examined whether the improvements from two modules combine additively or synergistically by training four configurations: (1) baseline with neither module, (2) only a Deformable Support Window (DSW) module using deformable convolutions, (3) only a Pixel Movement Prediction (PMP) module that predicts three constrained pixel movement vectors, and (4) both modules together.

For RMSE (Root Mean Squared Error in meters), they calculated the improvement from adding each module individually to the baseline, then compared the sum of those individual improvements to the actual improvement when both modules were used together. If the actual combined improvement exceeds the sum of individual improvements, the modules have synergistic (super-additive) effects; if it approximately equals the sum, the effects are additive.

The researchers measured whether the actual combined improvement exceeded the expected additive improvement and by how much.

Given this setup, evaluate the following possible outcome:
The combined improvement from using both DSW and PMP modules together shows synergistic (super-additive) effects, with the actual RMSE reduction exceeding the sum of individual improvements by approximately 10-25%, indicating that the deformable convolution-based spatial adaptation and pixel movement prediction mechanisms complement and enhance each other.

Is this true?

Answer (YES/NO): YES